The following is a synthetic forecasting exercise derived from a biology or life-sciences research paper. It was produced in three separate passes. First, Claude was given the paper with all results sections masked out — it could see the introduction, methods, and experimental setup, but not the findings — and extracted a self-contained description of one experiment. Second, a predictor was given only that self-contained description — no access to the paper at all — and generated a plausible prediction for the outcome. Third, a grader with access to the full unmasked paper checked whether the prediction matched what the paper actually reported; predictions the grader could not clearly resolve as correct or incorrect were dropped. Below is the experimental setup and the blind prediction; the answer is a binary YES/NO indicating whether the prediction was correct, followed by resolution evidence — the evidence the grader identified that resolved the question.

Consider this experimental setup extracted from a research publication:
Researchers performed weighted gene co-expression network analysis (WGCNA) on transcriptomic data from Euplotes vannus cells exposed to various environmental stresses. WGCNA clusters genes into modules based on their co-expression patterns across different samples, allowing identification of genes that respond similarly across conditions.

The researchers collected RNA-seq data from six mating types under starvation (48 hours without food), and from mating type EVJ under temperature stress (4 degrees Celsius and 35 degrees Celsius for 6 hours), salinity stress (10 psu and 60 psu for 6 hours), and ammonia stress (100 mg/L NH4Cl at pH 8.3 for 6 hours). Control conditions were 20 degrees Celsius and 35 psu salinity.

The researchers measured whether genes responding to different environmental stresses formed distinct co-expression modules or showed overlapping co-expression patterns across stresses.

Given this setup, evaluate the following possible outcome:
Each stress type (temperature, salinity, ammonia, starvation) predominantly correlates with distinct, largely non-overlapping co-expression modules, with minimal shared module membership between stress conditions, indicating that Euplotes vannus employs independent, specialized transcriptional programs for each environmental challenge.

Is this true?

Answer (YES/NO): NO